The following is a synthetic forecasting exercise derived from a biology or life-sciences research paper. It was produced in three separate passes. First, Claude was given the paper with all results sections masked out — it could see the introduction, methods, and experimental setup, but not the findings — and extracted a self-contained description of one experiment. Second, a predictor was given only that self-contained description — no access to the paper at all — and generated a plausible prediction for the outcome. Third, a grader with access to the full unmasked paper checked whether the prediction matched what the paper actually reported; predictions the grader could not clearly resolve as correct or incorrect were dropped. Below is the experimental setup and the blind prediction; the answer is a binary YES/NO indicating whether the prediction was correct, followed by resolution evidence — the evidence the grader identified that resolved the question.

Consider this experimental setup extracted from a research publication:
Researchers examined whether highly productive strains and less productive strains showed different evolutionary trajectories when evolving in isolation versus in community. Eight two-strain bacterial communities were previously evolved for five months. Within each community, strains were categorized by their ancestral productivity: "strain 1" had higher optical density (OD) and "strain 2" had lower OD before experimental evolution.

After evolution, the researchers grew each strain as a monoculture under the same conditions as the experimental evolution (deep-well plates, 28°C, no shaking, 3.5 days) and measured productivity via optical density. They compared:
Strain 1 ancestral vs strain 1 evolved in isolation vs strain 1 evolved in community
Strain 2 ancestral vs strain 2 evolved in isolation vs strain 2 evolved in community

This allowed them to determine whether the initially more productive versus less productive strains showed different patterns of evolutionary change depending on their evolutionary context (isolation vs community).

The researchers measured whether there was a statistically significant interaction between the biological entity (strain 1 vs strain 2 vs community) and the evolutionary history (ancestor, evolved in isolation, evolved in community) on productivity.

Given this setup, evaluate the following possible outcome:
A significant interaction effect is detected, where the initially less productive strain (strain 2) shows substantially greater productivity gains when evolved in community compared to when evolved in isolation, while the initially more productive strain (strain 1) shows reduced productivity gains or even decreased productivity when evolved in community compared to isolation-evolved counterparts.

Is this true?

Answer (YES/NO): NO